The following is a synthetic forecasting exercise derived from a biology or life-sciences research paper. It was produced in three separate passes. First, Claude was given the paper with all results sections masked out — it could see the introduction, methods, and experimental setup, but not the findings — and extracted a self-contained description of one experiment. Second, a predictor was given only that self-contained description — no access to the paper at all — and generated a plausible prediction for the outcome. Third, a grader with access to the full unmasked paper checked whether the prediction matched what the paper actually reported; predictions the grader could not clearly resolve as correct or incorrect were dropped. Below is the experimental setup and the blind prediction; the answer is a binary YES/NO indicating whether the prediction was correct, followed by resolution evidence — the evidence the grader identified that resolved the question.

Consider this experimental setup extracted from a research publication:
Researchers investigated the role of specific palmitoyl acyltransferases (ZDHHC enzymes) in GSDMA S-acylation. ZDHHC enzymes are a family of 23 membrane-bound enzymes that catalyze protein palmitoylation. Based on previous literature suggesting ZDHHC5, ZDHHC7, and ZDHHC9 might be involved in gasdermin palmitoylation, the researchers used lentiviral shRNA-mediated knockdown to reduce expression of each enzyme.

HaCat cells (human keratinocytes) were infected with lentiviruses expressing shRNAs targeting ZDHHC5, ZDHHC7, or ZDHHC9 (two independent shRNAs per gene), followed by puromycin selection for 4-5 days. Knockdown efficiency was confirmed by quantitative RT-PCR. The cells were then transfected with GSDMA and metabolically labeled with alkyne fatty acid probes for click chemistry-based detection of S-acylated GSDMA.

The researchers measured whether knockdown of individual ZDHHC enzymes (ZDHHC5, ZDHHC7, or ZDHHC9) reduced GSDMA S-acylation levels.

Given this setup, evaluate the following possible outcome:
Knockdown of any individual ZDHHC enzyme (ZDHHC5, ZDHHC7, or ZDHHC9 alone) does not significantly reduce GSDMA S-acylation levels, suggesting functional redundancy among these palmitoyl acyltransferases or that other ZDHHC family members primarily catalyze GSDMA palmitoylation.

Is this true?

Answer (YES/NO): YES